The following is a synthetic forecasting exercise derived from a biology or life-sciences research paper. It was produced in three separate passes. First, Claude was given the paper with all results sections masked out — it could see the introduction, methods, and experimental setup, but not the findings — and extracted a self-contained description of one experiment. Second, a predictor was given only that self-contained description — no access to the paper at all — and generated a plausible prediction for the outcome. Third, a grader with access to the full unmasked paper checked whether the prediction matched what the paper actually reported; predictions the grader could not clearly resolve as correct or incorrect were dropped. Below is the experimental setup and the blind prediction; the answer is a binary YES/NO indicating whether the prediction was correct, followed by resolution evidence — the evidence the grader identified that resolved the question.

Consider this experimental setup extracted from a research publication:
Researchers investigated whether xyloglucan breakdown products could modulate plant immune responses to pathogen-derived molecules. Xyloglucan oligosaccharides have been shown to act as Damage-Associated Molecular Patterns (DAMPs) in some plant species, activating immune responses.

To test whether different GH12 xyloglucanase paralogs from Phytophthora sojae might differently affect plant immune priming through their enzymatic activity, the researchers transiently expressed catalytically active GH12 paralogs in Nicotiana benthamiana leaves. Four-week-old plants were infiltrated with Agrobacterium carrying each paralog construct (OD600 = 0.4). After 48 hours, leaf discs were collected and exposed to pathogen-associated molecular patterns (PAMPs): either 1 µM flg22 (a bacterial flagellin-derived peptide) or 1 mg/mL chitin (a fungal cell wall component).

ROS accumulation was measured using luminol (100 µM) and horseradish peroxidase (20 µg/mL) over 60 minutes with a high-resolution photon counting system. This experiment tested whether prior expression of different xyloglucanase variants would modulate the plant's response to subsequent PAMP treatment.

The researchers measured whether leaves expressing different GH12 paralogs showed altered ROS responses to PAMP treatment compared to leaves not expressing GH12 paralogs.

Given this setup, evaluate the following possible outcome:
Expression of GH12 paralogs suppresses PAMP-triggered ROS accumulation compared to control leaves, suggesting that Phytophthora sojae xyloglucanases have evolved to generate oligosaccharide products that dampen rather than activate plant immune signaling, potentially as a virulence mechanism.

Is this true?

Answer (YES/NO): NO